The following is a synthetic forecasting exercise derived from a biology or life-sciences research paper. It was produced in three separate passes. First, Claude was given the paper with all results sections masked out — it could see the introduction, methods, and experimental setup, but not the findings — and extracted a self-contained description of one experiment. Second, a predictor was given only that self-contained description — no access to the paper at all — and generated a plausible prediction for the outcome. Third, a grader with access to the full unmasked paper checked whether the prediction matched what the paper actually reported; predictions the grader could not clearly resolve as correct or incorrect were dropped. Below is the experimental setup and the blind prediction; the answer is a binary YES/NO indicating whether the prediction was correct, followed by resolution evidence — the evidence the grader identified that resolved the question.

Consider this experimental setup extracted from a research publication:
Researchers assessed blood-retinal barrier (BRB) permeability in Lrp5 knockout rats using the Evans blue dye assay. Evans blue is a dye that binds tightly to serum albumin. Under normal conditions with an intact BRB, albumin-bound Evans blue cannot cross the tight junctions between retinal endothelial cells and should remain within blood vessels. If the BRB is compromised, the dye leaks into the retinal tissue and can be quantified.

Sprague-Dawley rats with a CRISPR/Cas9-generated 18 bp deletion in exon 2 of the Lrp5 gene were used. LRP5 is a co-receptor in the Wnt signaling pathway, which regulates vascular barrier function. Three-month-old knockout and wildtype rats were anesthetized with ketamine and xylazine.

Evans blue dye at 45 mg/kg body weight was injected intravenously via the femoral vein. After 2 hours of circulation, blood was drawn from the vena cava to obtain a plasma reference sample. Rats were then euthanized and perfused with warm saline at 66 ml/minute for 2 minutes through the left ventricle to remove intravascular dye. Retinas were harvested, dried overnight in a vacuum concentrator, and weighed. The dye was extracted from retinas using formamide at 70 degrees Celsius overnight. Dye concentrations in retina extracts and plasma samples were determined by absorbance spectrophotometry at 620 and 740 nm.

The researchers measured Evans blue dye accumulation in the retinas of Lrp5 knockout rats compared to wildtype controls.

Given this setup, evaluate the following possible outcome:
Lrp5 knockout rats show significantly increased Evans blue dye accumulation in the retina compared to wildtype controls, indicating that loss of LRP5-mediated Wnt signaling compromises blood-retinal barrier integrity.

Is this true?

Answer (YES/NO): YES